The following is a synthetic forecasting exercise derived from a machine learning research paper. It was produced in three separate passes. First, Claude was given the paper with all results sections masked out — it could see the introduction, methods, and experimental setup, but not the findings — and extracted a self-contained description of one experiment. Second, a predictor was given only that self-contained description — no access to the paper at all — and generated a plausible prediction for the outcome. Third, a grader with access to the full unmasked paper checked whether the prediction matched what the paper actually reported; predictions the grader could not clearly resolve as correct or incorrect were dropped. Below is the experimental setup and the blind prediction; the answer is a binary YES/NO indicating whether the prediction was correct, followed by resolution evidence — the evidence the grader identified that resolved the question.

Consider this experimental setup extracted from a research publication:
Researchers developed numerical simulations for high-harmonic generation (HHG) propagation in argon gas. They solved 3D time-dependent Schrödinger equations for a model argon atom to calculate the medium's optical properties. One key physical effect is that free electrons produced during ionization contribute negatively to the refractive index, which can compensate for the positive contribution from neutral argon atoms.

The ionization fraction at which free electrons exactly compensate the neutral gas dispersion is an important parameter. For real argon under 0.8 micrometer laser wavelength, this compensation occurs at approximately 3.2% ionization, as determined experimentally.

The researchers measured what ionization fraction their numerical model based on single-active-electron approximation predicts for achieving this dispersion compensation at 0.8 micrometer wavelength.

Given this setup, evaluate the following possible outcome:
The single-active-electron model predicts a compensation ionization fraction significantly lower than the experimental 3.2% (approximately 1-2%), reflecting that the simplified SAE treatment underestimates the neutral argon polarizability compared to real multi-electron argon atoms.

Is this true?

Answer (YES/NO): NO